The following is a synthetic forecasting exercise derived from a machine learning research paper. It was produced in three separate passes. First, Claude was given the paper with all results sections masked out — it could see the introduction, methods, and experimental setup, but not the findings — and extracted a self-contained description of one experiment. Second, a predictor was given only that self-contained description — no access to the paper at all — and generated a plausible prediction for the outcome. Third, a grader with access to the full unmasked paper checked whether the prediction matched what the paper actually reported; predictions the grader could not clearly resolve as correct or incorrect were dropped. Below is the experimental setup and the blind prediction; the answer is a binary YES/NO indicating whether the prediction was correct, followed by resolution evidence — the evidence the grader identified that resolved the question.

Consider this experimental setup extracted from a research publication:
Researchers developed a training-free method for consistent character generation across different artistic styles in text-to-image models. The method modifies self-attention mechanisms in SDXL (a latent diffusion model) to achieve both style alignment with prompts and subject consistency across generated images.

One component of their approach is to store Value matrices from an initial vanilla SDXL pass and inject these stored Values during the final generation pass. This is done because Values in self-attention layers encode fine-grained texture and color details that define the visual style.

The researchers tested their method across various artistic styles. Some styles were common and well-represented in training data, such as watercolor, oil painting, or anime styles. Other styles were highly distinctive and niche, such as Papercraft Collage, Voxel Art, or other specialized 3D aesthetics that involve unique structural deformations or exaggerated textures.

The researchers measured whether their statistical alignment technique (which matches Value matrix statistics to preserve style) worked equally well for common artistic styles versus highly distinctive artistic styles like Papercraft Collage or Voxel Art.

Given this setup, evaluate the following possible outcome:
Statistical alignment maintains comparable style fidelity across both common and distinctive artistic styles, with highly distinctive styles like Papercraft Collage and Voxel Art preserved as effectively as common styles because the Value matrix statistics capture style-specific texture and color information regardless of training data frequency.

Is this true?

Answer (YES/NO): NO